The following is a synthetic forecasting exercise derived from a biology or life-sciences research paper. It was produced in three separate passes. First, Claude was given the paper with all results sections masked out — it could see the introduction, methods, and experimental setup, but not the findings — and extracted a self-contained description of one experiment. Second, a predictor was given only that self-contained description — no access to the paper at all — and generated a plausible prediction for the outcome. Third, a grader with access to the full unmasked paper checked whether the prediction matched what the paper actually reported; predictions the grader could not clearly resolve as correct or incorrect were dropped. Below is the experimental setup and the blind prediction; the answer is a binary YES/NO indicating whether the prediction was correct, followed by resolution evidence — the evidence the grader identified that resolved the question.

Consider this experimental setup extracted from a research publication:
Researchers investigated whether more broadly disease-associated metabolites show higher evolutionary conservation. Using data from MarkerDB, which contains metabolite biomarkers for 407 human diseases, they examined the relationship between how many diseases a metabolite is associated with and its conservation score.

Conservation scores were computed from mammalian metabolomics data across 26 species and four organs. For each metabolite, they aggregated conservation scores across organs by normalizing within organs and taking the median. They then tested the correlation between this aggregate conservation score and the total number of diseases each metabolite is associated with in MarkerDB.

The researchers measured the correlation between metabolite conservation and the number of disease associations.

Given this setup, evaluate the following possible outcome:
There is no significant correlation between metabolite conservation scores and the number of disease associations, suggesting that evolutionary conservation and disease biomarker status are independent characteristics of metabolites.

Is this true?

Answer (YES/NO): NO